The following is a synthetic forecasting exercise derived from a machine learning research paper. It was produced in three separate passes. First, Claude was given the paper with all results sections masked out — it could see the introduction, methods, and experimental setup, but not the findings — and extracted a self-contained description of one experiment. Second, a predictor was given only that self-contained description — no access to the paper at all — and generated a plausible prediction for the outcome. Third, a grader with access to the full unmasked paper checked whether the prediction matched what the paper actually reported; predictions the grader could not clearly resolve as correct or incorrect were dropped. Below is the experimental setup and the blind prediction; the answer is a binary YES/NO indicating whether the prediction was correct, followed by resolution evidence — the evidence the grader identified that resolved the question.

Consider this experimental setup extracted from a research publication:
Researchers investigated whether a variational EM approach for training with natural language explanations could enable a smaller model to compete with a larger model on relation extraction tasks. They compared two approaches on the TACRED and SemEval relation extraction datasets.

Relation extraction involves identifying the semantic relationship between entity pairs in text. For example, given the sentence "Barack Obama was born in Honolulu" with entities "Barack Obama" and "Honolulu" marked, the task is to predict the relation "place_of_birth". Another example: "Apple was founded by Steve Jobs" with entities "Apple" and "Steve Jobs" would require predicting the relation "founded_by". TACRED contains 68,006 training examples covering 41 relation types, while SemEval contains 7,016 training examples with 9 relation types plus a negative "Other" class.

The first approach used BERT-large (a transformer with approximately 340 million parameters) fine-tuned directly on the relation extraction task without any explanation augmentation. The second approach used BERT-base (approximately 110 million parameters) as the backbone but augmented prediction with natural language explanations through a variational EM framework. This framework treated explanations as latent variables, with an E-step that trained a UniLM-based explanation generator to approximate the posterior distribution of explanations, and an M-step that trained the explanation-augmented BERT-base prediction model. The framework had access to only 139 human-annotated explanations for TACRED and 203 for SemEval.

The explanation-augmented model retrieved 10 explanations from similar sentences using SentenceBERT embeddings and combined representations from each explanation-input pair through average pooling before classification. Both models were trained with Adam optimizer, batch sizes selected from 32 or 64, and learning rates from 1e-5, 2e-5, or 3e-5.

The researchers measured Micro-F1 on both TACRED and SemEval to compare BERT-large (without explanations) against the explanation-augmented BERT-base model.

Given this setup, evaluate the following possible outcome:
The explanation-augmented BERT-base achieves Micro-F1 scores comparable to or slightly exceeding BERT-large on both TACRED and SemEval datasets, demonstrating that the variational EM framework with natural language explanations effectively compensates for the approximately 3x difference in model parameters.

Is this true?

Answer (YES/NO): NO